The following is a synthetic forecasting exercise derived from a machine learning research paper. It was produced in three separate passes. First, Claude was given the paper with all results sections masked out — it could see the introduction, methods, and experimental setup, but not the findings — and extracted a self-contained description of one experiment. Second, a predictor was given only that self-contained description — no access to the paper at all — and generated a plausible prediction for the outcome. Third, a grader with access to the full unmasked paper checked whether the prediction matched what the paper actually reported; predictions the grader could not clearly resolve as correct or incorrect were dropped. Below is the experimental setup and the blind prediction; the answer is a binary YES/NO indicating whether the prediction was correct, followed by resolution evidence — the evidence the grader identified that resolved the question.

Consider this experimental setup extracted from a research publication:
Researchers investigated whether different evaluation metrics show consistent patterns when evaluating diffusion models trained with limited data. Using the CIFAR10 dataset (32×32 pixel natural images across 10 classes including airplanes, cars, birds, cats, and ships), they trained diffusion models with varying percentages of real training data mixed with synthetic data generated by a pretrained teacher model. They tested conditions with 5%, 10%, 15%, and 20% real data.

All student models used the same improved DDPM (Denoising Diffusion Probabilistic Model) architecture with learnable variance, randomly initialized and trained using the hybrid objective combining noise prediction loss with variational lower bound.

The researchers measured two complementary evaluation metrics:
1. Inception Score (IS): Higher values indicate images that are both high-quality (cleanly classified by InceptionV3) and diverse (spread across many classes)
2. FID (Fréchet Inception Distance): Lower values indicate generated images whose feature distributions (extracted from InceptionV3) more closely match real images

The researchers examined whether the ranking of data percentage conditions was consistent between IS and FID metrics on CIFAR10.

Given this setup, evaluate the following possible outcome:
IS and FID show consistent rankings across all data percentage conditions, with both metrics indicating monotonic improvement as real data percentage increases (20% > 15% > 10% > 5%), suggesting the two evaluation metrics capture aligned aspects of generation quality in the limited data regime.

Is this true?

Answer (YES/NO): NO